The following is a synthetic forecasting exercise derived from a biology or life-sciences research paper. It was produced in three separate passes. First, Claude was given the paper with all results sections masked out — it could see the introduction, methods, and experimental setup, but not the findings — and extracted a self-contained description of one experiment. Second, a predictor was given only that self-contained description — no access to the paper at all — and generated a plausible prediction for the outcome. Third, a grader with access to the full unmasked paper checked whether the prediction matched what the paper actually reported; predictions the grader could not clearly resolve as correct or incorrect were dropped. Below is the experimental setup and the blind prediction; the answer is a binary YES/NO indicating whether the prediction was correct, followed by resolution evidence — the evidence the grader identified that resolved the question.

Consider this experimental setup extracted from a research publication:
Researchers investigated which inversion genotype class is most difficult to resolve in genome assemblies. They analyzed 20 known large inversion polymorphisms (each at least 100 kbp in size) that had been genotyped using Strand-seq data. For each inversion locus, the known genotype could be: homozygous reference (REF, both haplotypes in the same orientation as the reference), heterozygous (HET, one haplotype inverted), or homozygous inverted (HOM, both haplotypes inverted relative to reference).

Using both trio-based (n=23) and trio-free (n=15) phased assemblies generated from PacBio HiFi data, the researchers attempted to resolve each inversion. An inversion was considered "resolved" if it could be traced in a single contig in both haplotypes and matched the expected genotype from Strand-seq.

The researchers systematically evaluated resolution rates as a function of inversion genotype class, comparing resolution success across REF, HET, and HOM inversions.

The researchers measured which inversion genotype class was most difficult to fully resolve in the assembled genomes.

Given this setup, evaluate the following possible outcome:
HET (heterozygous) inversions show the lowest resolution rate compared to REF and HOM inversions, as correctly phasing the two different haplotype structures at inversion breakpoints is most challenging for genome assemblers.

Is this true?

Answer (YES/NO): YES